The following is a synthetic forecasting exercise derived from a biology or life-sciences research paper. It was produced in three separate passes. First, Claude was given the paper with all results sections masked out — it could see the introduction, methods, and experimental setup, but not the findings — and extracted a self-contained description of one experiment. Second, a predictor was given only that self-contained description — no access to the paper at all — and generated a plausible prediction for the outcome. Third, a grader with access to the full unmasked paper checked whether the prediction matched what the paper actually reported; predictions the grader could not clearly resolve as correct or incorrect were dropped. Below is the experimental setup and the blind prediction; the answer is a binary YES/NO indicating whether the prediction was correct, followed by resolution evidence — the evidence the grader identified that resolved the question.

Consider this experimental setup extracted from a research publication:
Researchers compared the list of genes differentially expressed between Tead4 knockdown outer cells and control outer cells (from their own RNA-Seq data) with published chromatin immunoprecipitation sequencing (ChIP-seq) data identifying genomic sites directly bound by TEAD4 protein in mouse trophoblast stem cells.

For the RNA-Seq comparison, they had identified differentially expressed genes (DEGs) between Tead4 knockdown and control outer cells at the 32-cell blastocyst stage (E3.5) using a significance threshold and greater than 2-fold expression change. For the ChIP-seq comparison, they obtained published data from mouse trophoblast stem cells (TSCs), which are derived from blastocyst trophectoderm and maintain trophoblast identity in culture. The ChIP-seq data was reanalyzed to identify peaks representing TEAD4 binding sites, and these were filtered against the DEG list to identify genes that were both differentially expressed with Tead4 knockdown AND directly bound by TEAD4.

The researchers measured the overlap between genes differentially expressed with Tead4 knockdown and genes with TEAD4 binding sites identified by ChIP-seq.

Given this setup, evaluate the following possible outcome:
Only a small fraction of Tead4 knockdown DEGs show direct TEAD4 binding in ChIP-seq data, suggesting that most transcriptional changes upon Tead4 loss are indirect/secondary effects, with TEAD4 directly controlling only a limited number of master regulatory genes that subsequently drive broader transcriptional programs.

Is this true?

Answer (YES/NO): YES